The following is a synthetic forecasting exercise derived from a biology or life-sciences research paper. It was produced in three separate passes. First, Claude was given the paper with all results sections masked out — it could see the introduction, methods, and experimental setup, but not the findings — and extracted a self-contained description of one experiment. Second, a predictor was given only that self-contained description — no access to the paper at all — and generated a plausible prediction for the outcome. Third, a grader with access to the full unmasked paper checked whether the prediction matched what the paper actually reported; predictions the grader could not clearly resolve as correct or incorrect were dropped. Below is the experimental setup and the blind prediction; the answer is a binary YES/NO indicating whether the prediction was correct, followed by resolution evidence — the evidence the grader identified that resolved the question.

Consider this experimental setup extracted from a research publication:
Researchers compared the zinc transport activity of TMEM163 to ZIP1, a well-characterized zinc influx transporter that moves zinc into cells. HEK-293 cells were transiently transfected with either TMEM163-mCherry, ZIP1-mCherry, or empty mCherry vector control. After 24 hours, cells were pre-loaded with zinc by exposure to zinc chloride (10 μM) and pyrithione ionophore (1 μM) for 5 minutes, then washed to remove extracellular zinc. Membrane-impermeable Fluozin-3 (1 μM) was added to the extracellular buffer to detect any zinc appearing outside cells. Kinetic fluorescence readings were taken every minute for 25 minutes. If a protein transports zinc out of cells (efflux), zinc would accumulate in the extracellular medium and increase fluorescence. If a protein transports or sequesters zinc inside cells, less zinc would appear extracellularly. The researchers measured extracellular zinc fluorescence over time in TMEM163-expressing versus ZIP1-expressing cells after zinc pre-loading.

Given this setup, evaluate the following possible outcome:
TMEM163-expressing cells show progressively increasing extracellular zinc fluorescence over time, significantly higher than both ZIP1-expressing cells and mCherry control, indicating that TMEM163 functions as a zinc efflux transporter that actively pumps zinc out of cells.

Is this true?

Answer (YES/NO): YES